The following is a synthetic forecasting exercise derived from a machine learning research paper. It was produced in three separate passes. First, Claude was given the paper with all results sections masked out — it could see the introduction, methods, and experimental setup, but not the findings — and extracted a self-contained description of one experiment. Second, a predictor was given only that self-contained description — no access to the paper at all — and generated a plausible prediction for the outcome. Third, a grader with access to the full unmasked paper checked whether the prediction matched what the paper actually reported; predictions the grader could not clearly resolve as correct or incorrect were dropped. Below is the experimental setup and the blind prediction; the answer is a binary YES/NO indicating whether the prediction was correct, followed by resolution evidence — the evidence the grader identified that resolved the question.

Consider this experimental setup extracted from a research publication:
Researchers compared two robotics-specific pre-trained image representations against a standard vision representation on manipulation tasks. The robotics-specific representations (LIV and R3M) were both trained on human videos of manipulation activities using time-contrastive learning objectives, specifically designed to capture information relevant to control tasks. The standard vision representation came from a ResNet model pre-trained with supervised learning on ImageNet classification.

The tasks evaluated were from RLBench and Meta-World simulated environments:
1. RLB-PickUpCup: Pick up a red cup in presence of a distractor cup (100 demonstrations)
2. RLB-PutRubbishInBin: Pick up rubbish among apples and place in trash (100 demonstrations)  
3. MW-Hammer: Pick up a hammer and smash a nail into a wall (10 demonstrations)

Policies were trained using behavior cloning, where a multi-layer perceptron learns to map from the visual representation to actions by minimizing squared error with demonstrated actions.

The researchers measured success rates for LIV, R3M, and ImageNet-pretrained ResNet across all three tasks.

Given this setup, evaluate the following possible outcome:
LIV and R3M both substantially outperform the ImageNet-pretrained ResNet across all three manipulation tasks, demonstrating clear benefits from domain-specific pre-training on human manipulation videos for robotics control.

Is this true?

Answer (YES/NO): YES